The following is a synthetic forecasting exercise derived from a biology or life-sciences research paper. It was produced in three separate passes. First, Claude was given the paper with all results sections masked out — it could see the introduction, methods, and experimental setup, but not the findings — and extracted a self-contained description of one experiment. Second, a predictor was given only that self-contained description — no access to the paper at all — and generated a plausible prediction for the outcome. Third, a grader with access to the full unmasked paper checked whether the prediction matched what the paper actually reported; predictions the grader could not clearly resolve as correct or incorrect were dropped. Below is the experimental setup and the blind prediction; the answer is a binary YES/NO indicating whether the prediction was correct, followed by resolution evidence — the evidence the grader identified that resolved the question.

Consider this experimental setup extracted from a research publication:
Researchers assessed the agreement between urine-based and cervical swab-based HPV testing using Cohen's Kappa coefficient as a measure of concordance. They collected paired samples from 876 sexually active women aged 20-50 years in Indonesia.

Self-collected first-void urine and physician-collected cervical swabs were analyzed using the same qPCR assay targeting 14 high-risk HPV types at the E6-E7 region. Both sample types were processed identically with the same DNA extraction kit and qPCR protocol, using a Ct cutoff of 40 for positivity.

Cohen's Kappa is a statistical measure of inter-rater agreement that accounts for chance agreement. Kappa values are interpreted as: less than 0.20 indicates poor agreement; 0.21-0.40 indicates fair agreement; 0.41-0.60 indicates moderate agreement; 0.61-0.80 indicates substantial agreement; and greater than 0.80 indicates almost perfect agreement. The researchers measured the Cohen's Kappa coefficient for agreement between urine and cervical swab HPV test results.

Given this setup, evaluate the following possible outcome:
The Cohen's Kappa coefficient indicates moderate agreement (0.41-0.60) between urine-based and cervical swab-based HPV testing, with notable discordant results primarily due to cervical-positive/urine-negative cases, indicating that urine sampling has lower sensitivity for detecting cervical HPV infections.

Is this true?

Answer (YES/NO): NO